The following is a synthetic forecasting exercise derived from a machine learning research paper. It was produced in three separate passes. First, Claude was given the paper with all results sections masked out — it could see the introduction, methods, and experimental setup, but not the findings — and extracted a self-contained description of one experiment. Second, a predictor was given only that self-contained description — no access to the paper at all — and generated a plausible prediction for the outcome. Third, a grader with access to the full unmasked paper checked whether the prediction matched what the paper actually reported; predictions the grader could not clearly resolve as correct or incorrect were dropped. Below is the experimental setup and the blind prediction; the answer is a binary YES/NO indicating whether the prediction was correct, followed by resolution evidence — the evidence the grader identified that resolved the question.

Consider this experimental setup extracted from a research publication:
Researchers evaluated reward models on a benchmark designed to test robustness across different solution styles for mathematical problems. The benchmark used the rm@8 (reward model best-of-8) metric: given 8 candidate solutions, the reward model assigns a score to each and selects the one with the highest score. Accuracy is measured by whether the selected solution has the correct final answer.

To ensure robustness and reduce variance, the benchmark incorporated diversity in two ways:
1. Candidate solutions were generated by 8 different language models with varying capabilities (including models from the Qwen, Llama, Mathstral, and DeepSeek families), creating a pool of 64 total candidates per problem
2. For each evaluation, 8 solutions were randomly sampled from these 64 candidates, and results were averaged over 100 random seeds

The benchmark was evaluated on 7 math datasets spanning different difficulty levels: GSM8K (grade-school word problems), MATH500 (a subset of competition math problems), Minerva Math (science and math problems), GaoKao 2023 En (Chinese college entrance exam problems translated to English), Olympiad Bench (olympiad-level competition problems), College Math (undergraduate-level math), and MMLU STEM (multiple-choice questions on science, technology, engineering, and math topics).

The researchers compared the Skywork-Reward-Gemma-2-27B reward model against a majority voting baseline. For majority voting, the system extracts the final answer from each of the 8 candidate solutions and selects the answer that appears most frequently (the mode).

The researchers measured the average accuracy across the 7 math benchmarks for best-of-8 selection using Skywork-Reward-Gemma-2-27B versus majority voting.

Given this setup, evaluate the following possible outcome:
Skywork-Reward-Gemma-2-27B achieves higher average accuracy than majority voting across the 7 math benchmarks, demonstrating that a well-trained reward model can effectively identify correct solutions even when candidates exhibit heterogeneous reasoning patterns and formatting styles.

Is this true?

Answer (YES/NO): NO